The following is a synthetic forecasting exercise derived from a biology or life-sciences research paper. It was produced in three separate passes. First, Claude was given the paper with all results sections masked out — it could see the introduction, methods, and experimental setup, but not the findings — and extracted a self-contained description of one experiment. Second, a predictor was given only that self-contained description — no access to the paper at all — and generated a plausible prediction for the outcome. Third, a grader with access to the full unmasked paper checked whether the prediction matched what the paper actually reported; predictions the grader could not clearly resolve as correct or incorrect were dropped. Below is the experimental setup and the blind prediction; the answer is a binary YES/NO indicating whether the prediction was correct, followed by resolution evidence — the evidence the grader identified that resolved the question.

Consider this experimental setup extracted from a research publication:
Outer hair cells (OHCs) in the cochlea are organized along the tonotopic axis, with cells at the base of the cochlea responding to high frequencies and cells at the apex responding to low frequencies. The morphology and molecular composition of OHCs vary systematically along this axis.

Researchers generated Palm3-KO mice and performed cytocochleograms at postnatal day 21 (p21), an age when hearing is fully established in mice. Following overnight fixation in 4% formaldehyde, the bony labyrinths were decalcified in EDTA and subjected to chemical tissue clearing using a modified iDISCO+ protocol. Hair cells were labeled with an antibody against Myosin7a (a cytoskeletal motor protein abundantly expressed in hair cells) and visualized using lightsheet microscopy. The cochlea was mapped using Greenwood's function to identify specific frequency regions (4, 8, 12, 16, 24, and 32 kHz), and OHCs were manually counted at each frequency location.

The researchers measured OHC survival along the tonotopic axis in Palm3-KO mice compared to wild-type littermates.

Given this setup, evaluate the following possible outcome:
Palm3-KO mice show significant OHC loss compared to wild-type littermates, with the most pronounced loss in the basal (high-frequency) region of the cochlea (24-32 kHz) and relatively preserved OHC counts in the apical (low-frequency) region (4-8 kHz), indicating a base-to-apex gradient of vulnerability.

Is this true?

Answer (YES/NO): NO